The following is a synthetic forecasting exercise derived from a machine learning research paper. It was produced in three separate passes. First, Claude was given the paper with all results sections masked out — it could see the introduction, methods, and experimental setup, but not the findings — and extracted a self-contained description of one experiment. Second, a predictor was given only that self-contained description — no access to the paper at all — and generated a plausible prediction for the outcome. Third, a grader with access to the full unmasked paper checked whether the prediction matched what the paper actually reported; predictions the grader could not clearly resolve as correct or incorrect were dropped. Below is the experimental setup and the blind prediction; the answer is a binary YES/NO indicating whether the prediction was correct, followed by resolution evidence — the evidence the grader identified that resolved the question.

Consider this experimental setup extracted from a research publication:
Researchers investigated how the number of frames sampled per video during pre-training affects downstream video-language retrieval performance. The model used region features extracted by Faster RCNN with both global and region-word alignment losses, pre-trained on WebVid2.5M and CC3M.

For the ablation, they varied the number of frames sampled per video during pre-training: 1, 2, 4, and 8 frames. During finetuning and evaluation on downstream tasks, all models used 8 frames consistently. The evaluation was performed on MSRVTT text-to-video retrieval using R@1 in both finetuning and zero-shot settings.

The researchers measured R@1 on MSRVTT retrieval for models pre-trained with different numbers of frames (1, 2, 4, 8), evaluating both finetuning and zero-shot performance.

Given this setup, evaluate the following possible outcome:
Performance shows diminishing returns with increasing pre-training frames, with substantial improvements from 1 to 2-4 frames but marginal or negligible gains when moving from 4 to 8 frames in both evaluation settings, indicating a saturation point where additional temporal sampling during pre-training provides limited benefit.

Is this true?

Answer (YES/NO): NO